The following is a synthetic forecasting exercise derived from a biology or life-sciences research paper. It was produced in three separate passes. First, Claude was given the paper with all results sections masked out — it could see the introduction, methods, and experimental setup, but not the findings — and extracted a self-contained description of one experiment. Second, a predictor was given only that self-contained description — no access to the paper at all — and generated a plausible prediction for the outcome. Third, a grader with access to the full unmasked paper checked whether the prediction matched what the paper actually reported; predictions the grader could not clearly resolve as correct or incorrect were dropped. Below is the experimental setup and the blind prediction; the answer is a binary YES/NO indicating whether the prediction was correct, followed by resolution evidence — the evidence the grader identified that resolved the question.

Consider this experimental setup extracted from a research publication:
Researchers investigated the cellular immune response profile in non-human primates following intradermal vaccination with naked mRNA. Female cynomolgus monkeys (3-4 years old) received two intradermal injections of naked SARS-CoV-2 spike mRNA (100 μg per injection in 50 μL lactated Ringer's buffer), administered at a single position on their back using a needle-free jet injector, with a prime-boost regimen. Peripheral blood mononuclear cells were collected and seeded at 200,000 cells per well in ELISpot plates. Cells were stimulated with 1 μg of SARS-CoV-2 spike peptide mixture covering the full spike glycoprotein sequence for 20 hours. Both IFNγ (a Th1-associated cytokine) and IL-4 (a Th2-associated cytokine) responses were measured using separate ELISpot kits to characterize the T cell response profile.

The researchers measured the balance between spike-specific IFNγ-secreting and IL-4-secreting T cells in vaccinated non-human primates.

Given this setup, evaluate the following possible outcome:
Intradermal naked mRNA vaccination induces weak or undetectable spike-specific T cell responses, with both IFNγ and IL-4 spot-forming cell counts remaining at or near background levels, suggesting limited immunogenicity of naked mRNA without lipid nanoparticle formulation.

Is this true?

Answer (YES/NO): NO